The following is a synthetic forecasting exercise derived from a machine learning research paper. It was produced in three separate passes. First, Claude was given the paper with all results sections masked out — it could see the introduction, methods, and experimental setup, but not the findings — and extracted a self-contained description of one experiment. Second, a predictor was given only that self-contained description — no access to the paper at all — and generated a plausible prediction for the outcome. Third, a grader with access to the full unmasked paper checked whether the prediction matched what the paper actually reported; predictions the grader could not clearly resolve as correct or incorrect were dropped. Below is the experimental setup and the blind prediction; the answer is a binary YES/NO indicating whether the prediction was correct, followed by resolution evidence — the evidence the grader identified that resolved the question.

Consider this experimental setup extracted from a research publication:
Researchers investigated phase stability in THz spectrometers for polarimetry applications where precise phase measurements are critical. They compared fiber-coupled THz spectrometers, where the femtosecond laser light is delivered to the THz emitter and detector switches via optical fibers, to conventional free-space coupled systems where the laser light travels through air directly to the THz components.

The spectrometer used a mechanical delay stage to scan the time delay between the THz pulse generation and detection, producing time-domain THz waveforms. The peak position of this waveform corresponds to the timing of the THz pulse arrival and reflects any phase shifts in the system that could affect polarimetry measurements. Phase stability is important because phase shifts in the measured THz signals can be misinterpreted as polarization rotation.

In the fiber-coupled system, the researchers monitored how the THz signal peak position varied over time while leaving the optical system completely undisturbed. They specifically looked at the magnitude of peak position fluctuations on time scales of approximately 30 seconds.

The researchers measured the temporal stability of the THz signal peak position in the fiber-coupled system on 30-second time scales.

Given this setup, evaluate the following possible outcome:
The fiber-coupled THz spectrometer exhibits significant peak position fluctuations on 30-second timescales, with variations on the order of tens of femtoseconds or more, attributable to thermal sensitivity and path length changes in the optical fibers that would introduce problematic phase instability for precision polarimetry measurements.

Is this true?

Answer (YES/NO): NO